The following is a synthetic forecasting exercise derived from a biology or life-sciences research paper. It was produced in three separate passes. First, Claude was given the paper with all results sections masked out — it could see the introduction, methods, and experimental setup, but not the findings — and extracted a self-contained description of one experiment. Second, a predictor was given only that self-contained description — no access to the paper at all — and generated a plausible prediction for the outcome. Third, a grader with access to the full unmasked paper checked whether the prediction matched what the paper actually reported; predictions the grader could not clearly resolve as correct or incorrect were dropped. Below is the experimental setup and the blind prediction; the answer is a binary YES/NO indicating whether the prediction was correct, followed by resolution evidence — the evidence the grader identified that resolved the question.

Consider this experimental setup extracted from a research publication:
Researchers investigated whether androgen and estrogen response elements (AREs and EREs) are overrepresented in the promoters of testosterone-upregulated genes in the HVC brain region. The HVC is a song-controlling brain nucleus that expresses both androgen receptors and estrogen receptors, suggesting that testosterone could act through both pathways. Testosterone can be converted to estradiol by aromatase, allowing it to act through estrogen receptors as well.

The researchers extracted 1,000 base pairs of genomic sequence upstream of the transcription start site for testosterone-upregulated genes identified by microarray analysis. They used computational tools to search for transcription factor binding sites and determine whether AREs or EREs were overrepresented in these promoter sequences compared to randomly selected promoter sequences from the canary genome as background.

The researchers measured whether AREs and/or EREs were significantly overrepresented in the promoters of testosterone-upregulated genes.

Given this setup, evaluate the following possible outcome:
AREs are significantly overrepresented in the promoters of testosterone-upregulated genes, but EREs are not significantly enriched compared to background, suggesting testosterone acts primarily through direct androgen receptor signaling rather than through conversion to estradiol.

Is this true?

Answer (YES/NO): NO